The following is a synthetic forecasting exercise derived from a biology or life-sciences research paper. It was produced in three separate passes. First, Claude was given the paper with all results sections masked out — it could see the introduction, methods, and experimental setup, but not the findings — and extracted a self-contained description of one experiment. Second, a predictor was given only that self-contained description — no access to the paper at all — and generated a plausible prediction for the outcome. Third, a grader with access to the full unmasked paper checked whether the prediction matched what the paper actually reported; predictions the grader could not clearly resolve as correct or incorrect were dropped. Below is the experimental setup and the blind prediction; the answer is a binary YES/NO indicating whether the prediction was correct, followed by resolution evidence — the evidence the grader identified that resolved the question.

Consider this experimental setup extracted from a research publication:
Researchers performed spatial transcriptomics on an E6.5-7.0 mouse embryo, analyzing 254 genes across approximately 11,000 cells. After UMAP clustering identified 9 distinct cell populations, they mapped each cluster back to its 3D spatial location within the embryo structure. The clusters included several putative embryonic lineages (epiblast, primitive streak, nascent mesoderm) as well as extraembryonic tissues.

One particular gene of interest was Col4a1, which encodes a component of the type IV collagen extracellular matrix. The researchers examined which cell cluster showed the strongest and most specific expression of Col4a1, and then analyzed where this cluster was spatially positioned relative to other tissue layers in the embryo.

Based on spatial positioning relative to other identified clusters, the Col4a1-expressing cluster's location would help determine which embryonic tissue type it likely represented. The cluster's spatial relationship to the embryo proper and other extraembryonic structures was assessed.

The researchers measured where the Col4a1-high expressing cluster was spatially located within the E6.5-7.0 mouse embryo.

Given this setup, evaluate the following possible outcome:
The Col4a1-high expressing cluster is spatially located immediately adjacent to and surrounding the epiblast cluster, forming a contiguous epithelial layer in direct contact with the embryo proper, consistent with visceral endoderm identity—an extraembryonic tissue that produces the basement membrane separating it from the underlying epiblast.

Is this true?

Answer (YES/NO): NO